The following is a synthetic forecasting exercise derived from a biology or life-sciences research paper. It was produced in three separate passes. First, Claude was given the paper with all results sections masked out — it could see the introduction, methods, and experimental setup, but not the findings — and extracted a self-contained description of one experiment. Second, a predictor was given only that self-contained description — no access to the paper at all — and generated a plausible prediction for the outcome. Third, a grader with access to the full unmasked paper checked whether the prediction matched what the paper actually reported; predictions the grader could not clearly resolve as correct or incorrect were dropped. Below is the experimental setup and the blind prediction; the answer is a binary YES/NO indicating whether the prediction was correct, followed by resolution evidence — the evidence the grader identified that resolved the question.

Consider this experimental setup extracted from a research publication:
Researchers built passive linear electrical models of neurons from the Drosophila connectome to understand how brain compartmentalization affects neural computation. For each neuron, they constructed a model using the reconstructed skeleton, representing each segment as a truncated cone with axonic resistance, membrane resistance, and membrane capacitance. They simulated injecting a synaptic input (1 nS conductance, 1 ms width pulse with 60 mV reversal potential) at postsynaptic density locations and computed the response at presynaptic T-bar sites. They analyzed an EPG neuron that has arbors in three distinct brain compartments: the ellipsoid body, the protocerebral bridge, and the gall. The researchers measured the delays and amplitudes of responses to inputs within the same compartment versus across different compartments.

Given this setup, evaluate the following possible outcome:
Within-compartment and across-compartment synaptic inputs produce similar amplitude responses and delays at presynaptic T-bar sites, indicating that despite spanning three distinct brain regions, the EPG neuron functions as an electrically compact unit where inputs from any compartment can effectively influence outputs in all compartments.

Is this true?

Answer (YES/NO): NO